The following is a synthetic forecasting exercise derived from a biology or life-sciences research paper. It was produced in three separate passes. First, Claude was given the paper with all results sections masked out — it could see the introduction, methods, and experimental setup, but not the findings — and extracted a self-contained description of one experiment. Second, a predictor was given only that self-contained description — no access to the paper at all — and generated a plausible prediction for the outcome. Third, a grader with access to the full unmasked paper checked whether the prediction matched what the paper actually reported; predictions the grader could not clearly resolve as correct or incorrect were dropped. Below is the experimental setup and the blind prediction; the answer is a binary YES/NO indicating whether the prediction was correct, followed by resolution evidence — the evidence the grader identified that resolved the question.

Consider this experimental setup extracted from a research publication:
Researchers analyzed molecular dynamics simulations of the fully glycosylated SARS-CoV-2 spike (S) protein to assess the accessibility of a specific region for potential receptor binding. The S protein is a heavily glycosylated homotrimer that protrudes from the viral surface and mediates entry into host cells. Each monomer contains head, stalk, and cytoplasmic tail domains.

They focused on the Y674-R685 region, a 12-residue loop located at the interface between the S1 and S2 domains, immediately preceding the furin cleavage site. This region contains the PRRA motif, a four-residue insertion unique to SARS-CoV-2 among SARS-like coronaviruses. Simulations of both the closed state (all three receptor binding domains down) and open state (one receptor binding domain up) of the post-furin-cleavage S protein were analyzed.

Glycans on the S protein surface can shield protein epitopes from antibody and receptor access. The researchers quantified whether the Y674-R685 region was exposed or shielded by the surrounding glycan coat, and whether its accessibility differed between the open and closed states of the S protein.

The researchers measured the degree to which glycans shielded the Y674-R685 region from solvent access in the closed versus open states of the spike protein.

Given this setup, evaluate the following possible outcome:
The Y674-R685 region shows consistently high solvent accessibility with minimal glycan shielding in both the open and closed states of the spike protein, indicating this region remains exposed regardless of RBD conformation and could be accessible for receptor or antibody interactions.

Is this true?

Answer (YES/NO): NO